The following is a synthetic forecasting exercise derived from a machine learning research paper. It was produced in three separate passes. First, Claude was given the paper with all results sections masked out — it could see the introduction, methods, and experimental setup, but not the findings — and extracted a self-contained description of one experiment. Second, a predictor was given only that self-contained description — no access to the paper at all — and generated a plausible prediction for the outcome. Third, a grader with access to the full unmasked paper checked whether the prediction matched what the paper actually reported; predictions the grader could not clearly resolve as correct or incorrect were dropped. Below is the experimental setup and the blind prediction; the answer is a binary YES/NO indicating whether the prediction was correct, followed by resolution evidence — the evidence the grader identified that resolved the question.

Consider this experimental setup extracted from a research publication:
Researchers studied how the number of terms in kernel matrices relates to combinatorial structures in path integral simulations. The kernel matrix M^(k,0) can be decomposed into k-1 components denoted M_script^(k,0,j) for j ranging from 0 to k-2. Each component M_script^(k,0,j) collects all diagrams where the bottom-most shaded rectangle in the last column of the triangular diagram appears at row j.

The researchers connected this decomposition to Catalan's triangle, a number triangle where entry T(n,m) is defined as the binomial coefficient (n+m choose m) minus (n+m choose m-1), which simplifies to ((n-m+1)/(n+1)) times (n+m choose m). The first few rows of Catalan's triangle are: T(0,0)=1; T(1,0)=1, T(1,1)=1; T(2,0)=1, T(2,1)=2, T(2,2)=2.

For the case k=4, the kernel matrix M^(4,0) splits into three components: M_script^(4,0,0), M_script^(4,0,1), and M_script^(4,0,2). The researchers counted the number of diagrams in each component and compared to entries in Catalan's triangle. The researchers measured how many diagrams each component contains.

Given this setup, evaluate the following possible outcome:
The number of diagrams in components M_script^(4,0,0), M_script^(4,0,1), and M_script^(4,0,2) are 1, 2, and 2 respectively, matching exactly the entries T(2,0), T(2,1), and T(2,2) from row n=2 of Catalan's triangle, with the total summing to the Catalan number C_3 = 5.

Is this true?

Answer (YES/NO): YES